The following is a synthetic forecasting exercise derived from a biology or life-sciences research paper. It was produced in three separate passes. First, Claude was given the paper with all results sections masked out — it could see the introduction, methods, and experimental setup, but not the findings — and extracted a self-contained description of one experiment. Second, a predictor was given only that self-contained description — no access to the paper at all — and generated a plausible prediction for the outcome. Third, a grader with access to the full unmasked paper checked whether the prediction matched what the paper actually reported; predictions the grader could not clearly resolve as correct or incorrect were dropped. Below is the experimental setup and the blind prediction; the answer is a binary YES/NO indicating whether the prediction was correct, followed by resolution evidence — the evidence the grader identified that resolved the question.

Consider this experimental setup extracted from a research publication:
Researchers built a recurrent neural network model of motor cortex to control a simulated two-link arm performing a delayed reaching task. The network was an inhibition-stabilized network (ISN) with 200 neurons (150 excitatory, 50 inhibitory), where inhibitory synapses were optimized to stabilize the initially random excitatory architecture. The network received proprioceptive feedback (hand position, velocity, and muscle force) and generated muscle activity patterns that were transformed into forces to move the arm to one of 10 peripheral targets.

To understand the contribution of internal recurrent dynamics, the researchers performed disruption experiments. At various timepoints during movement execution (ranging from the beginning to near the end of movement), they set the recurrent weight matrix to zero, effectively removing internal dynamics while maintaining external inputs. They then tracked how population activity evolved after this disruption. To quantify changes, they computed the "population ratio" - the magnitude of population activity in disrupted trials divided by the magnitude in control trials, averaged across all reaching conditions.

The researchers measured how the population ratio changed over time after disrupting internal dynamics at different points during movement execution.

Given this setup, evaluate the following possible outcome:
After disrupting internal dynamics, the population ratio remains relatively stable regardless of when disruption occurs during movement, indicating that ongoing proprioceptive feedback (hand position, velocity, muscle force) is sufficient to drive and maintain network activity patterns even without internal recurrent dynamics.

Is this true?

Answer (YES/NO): NO